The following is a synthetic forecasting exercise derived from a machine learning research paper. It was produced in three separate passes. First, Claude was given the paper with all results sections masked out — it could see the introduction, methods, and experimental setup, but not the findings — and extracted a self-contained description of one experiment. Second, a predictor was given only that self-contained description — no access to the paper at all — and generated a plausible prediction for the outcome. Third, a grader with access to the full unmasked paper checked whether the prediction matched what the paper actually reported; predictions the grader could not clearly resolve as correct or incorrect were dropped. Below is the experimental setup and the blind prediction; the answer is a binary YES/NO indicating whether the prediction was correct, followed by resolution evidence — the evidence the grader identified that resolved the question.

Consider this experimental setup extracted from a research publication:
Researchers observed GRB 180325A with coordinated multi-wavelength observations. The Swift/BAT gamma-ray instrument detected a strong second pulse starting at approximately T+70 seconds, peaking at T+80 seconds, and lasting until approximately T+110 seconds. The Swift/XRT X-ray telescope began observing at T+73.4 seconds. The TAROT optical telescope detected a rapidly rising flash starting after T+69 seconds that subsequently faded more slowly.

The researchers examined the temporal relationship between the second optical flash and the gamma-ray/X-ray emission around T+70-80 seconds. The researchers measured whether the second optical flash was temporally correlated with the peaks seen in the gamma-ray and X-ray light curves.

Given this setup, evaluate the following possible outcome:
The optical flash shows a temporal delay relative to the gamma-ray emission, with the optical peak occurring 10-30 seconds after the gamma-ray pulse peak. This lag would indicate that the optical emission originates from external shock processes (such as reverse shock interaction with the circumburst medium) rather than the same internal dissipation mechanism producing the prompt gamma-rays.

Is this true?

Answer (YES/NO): NO